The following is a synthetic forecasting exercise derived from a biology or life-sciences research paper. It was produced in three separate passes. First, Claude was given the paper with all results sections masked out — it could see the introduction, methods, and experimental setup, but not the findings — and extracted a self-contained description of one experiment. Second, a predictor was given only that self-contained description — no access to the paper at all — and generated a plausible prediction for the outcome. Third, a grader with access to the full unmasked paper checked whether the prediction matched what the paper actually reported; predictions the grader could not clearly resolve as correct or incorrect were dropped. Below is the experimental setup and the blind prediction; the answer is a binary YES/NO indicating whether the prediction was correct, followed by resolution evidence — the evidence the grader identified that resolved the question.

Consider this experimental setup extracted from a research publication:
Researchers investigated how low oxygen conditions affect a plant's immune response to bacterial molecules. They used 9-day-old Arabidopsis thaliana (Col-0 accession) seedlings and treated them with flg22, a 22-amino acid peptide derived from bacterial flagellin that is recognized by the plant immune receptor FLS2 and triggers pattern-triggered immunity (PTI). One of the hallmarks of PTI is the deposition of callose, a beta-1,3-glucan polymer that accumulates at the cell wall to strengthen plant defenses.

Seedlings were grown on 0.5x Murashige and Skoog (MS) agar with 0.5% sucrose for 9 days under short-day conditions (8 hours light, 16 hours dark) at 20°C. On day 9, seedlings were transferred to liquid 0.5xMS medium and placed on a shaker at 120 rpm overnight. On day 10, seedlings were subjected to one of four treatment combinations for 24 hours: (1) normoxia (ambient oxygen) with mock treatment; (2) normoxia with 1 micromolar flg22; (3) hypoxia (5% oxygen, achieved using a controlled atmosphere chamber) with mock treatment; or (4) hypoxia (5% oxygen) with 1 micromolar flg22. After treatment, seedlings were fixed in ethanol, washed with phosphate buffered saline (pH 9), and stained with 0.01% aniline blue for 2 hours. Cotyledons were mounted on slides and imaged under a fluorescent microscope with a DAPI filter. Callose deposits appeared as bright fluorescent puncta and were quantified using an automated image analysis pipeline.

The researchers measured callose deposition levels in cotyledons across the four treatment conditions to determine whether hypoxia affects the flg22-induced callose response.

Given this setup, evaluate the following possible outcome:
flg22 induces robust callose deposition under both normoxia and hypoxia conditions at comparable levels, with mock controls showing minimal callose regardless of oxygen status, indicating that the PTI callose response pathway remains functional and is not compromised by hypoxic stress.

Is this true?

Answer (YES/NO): NO